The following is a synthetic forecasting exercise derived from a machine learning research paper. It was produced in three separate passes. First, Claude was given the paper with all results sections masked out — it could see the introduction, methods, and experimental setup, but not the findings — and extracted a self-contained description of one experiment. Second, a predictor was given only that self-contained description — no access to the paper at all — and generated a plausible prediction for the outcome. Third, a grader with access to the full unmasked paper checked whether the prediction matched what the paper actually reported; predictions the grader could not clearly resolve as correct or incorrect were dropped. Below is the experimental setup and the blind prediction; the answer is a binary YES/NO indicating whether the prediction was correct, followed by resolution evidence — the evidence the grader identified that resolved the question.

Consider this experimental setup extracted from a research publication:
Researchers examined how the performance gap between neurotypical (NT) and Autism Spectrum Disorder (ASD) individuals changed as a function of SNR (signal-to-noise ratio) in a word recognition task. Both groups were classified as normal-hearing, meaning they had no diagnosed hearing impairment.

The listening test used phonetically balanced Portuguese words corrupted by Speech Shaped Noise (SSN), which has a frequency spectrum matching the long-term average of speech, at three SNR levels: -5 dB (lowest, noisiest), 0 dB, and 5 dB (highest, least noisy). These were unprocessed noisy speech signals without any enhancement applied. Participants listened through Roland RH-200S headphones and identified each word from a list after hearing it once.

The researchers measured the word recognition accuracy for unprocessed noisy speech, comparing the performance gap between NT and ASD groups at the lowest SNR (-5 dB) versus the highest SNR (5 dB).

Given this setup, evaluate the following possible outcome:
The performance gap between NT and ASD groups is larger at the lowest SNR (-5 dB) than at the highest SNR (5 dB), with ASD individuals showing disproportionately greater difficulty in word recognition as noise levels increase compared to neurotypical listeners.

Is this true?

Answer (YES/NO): YES